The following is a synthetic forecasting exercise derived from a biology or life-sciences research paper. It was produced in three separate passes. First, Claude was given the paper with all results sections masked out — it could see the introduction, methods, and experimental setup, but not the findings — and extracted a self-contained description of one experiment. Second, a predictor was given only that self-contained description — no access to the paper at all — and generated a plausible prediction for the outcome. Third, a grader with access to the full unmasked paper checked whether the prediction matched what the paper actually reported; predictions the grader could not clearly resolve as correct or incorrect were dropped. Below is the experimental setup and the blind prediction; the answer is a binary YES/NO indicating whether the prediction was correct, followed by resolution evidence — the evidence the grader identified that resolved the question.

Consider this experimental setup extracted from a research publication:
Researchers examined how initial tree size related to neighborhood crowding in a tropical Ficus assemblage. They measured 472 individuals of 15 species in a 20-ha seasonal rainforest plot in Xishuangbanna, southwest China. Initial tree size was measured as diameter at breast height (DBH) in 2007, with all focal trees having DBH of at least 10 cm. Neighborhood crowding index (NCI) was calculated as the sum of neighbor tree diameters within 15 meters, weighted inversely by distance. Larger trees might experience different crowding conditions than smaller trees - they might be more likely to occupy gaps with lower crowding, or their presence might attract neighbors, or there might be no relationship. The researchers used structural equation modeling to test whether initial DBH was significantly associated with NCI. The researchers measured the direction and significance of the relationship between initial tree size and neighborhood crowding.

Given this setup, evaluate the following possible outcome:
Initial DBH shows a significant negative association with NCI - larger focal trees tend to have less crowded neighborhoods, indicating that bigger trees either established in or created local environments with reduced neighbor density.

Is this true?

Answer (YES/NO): YES